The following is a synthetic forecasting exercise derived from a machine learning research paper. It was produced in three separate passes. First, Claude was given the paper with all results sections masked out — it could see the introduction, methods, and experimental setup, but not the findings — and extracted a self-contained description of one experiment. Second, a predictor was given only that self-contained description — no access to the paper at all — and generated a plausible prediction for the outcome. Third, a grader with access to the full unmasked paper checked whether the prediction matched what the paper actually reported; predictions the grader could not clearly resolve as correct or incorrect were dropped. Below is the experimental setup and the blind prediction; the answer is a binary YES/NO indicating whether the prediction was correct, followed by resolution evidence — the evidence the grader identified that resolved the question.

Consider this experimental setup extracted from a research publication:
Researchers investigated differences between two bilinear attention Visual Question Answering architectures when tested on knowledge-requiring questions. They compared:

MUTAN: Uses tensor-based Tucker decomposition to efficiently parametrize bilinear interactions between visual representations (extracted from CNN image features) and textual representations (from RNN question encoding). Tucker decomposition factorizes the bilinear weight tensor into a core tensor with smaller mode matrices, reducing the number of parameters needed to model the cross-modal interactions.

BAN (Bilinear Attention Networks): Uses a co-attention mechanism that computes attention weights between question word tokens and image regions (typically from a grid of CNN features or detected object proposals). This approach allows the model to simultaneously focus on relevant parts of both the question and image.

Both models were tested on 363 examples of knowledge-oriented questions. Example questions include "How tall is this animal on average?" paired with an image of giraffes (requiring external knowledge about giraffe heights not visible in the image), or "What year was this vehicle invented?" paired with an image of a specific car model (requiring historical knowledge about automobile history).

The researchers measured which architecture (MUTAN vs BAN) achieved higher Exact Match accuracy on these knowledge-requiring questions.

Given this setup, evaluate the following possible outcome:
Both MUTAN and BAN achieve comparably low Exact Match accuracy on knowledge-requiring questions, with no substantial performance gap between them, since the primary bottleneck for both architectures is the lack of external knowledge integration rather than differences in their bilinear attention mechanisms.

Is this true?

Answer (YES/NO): YES